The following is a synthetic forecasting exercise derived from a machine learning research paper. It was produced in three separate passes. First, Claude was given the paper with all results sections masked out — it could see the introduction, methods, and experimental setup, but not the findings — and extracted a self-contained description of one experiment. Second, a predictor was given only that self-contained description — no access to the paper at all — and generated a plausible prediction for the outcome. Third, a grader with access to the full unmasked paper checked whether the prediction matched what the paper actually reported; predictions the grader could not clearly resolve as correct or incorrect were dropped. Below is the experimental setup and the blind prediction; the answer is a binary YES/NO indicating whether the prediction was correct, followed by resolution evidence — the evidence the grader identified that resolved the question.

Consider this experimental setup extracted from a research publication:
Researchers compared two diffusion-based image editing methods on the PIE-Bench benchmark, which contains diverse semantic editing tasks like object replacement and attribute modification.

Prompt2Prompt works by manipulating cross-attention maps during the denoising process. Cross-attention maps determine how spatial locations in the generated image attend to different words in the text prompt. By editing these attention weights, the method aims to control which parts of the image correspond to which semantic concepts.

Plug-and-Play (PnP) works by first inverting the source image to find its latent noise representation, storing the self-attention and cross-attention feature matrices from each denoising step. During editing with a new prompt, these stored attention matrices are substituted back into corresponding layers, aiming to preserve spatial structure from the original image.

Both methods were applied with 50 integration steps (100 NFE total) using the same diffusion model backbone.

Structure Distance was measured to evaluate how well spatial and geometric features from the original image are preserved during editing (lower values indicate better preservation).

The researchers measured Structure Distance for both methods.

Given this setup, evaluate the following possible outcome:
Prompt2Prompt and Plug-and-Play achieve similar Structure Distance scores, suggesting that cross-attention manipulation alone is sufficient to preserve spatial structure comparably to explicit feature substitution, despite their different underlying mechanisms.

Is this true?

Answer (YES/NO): NO